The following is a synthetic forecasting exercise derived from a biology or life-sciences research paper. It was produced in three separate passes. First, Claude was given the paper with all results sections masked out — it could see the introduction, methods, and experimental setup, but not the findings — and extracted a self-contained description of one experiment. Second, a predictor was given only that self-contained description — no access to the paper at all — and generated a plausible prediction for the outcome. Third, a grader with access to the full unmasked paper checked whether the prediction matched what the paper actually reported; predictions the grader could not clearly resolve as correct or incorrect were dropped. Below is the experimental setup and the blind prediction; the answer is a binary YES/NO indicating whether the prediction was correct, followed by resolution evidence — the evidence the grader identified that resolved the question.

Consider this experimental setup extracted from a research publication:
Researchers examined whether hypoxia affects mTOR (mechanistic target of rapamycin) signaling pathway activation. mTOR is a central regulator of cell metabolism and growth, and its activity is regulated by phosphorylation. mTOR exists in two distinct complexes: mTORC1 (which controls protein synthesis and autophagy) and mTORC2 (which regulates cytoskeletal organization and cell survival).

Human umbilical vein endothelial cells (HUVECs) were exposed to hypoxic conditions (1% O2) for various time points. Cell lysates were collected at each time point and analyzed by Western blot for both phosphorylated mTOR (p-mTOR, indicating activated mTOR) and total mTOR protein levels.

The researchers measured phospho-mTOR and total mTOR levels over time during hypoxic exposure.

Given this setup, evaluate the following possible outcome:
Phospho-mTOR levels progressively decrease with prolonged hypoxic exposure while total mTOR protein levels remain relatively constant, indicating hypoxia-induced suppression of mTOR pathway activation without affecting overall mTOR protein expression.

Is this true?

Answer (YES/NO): NO